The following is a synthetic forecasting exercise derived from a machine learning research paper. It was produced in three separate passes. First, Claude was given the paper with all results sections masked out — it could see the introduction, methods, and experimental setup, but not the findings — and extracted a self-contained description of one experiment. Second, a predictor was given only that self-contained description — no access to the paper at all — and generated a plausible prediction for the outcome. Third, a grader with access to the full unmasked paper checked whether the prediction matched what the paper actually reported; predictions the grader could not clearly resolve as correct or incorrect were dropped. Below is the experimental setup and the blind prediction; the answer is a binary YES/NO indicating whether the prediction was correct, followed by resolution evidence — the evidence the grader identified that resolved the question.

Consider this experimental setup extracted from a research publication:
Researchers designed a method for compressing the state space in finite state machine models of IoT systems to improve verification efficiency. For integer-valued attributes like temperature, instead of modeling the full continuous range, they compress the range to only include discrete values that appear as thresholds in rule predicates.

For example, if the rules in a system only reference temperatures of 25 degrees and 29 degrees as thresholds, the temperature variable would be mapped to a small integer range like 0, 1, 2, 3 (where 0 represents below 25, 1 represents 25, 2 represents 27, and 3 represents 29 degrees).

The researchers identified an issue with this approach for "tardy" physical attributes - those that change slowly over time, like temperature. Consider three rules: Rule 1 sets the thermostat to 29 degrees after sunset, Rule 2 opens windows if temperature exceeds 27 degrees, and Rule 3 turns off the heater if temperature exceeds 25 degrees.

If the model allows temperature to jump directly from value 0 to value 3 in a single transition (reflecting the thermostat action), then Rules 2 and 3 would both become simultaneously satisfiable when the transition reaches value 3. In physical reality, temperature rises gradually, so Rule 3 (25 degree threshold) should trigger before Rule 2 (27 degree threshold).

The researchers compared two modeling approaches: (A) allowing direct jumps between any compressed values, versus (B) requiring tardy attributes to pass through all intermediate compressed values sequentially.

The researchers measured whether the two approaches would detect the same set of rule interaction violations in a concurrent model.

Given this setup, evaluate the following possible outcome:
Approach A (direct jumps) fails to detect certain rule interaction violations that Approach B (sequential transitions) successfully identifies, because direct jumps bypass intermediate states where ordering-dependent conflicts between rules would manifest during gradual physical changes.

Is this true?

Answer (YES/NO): NO